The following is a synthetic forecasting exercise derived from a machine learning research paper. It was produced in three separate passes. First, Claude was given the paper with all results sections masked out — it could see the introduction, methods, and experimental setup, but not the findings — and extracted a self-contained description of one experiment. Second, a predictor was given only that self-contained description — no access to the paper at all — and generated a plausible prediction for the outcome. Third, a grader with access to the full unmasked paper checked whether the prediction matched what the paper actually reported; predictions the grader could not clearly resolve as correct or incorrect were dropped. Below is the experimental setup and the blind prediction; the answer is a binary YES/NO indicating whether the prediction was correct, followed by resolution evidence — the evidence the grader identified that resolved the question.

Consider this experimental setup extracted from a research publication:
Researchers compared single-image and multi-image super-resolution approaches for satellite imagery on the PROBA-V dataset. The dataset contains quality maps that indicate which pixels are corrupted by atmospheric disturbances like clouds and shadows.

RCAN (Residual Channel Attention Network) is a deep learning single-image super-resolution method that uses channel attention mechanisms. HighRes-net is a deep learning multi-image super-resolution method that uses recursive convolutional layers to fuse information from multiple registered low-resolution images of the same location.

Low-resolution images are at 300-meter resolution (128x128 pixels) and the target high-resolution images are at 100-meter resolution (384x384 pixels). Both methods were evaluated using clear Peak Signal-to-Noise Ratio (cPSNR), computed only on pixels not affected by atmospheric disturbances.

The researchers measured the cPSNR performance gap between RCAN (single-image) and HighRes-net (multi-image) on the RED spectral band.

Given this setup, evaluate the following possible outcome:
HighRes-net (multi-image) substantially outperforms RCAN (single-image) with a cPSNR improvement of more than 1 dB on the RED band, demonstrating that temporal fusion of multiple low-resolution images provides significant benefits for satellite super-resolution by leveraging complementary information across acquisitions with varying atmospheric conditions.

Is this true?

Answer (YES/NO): YES